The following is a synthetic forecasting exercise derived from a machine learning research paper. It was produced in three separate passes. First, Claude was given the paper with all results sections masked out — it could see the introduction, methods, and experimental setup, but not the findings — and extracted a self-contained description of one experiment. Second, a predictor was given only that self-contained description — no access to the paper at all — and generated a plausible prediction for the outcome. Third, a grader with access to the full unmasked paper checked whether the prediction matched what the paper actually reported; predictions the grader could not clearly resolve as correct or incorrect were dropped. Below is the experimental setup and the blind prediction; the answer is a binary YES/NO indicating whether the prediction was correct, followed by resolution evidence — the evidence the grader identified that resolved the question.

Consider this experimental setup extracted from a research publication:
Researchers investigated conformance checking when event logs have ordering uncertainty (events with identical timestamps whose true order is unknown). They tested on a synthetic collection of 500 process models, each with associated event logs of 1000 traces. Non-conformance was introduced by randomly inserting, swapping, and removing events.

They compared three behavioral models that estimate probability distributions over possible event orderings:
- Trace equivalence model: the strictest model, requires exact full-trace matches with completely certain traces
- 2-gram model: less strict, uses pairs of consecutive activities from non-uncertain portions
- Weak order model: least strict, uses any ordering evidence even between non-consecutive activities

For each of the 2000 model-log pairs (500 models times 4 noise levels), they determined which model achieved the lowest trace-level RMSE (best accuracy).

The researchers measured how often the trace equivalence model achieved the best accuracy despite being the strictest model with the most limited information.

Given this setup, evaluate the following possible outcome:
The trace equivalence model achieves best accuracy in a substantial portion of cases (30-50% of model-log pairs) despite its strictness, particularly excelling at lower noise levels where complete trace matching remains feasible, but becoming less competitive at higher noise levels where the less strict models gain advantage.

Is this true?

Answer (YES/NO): NO